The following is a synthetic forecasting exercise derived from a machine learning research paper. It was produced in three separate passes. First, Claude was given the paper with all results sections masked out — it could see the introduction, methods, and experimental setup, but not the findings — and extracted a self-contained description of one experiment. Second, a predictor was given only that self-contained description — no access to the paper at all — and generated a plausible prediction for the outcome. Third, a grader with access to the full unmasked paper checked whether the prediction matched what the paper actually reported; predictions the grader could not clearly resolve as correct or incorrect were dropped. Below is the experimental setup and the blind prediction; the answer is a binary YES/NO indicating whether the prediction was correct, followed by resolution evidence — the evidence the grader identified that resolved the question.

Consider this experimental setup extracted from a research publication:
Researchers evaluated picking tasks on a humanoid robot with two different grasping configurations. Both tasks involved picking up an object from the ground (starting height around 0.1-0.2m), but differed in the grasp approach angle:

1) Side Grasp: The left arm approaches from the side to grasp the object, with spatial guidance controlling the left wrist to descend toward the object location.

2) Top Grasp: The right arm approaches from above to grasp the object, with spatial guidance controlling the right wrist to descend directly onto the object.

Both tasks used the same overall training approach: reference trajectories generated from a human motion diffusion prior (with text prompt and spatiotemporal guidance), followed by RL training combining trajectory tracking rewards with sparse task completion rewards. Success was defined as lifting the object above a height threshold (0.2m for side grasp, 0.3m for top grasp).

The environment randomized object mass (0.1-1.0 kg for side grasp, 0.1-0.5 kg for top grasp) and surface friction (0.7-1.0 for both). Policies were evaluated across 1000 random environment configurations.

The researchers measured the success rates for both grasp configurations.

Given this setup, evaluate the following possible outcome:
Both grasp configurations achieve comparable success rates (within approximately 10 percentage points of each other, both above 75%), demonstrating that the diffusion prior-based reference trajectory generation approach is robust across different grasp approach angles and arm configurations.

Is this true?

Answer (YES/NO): NO